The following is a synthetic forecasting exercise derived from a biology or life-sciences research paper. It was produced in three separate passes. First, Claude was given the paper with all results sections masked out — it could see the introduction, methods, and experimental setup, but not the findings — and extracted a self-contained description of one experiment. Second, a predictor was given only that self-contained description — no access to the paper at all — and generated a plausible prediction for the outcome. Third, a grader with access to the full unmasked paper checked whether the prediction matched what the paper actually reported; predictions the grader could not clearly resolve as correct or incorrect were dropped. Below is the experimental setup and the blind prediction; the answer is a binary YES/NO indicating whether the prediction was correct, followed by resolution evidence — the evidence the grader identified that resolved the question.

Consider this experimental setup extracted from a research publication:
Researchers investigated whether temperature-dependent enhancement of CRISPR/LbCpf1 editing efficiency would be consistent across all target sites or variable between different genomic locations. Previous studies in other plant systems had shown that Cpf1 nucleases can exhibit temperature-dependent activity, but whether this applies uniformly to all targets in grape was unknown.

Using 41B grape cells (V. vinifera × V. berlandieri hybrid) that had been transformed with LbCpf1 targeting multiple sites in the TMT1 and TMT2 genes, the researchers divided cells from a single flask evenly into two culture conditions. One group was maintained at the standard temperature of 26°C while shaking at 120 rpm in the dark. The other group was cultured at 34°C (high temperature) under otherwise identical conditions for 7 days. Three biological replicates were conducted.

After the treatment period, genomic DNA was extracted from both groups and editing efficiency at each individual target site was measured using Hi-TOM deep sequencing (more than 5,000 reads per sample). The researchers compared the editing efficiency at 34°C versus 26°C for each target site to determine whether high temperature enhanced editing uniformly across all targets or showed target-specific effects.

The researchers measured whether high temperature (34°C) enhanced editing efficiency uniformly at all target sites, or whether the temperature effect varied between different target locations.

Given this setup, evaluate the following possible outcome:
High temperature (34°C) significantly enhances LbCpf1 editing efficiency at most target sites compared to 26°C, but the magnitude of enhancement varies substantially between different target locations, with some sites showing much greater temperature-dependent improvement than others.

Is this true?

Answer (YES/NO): YES